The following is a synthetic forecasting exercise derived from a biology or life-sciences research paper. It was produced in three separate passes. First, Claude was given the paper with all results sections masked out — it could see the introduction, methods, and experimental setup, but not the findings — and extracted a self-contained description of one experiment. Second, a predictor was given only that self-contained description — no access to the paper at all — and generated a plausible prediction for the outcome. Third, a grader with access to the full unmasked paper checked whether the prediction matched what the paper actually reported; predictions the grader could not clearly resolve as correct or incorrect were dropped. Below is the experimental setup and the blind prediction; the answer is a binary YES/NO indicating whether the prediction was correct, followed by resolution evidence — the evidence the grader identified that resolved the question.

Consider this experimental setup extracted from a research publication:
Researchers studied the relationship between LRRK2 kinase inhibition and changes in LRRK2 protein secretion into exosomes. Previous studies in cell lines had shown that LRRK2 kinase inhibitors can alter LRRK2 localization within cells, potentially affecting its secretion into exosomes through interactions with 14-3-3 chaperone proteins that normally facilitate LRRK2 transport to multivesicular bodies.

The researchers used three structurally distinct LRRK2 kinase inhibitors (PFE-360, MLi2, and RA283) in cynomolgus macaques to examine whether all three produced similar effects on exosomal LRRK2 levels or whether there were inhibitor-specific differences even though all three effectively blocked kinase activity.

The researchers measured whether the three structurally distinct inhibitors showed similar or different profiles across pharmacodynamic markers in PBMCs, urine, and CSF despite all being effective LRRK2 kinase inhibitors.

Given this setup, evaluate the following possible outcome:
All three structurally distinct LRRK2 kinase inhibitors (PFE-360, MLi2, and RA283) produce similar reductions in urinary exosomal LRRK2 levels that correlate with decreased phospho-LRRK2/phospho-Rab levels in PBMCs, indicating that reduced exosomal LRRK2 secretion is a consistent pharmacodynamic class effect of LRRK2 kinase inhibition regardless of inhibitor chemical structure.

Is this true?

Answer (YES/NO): NO